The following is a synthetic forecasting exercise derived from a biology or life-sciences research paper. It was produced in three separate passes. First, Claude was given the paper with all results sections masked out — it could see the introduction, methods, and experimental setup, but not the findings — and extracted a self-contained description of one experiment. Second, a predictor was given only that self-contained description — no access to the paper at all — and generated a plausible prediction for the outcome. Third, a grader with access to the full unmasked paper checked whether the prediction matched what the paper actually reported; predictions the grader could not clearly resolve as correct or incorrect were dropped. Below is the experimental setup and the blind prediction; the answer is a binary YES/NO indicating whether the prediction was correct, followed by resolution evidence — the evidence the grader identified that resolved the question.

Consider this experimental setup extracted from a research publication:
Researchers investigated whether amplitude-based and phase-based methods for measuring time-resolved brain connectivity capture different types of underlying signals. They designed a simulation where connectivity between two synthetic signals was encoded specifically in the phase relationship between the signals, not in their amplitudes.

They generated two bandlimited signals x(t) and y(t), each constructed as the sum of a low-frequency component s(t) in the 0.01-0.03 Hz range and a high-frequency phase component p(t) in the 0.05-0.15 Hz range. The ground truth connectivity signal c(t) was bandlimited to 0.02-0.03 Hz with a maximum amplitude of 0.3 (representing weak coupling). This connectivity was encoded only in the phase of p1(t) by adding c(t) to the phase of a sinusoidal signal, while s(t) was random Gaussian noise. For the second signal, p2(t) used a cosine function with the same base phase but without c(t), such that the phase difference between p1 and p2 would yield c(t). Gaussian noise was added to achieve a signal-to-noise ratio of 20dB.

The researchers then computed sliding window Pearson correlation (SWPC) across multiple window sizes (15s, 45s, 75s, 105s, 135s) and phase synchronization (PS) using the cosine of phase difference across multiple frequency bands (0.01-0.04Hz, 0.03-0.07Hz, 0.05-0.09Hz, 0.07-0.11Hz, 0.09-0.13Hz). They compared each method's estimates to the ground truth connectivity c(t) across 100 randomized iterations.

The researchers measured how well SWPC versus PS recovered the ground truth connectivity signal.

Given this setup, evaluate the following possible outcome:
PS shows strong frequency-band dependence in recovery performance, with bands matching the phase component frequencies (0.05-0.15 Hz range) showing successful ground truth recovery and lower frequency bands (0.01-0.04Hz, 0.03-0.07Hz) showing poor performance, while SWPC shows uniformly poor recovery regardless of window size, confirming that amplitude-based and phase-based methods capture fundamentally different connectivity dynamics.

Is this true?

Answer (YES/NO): NO